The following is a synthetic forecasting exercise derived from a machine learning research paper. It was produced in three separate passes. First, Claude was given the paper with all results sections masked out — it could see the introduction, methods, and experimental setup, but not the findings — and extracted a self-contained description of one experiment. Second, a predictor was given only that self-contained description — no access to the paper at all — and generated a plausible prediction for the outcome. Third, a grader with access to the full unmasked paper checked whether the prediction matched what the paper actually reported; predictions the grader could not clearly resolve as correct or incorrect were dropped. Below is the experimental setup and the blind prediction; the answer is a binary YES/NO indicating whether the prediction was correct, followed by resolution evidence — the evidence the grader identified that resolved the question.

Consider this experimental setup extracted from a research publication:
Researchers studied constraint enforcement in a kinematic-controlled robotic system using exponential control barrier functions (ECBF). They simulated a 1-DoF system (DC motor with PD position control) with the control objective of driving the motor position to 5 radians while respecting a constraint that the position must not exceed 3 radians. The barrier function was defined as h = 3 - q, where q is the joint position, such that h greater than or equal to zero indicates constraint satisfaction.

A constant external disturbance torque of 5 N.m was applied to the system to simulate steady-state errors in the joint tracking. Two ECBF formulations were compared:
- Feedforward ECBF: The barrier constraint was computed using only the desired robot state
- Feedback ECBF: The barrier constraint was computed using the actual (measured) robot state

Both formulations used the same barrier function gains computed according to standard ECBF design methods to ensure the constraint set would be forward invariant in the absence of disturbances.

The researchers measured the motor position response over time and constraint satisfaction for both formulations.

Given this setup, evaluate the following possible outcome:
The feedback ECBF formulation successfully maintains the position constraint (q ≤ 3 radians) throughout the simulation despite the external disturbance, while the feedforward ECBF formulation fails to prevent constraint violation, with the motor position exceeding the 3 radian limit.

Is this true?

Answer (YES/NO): NO